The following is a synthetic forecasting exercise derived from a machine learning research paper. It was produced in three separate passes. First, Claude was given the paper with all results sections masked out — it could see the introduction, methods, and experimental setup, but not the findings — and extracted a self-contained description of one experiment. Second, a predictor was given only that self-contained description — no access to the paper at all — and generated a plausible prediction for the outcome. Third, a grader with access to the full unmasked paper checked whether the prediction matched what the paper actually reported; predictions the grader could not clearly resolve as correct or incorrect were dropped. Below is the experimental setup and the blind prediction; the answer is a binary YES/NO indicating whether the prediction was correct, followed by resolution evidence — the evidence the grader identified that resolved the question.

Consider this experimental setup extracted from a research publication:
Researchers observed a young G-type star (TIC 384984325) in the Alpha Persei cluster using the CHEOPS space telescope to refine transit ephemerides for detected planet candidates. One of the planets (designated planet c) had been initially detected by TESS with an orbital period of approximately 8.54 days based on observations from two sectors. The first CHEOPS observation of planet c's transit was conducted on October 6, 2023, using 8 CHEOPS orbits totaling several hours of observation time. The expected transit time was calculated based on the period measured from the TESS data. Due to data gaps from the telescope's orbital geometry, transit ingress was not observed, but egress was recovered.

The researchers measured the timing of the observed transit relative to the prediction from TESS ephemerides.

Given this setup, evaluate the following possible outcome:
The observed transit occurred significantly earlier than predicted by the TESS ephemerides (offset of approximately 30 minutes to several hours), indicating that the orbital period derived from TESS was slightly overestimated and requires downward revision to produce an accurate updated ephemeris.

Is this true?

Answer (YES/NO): YES